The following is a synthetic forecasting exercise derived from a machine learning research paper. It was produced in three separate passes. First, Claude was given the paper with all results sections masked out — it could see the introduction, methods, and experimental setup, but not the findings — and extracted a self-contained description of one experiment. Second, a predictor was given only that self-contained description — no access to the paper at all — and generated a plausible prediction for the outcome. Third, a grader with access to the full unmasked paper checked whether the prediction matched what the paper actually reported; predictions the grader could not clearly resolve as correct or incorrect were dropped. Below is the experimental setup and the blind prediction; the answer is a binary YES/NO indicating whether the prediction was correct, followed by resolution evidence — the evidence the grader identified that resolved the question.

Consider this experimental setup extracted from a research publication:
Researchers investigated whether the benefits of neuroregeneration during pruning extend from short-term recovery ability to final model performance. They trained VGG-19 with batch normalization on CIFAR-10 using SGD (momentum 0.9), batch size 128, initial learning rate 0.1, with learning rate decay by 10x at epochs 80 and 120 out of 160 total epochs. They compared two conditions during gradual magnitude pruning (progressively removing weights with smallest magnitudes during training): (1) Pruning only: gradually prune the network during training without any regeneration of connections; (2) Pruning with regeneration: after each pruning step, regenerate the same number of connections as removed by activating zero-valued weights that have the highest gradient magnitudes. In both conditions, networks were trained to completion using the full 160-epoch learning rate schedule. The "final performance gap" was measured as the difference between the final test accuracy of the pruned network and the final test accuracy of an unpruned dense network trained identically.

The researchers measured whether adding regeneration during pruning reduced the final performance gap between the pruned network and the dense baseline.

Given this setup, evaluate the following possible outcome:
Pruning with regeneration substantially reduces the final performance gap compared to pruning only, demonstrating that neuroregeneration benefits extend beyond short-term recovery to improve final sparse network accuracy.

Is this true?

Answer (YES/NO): YES